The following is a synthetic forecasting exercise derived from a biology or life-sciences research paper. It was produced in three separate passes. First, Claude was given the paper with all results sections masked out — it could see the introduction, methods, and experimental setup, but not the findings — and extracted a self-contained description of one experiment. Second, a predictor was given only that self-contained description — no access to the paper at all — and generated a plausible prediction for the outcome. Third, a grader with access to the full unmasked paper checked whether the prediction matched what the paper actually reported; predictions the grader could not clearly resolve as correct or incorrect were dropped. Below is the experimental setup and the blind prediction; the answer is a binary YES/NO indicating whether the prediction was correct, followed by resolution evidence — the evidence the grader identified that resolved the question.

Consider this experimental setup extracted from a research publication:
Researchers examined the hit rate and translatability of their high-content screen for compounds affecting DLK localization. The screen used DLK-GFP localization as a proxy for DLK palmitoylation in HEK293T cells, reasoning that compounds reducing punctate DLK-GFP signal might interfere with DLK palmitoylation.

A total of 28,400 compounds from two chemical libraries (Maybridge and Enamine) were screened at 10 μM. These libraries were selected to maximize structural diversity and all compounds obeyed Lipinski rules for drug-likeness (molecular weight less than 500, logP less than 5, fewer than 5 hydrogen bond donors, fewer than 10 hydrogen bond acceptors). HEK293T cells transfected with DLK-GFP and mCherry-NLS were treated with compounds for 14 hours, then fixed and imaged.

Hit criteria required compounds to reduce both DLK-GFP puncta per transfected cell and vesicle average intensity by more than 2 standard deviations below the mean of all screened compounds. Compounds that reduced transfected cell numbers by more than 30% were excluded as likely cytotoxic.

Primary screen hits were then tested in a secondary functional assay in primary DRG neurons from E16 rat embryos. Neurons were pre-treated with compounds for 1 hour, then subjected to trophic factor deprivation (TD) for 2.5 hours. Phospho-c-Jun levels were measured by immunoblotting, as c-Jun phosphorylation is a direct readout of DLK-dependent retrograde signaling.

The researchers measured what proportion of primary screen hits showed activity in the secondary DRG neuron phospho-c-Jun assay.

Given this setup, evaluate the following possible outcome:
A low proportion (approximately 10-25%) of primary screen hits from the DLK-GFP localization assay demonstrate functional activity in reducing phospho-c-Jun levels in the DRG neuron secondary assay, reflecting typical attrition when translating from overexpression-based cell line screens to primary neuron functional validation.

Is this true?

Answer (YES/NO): YES